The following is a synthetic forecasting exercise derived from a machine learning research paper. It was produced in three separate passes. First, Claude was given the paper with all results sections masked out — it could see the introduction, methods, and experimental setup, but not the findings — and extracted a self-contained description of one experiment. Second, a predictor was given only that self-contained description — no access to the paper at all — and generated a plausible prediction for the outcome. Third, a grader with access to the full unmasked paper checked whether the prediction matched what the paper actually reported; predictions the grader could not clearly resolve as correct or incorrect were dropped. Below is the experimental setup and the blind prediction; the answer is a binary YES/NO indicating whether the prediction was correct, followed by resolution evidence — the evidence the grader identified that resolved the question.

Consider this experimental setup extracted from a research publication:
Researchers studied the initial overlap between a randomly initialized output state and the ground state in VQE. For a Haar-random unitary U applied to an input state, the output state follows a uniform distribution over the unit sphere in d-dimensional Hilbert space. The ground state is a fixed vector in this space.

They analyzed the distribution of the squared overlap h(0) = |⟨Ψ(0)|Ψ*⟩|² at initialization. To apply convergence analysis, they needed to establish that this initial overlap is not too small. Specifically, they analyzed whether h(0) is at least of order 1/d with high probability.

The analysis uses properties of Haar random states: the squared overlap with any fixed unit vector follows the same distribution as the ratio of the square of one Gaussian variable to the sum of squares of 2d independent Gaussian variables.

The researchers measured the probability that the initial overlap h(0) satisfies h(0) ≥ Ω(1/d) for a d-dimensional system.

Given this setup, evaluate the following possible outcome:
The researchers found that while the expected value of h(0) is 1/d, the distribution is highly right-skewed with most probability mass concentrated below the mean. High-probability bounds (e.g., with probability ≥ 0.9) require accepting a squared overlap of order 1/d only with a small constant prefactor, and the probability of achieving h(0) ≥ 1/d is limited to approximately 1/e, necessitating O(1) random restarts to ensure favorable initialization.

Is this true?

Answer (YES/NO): NO